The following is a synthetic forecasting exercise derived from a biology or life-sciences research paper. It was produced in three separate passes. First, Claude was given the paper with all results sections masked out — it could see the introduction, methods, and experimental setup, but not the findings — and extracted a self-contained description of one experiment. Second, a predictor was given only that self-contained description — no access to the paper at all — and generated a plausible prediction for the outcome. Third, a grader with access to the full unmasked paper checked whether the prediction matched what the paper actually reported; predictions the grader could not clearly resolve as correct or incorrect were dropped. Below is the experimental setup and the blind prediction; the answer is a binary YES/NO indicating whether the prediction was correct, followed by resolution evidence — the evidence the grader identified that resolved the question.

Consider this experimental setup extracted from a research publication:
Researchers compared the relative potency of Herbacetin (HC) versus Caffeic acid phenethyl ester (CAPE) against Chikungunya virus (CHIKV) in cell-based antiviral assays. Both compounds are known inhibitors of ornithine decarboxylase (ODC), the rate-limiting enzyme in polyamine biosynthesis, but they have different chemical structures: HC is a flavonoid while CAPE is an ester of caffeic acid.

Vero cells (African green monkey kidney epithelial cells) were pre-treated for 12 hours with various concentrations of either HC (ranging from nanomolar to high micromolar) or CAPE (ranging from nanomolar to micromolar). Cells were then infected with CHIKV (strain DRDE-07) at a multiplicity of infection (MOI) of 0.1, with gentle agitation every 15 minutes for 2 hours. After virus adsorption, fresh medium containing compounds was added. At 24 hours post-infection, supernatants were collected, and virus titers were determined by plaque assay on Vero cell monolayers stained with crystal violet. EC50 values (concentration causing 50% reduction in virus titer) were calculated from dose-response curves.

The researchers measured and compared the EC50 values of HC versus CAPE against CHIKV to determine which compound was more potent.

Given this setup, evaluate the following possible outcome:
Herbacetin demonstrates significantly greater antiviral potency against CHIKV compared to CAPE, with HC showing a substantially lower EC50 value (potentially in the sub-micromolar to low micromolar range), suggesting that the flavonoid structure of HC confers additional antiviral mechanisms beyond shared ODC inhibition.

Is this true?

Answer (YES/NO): NO